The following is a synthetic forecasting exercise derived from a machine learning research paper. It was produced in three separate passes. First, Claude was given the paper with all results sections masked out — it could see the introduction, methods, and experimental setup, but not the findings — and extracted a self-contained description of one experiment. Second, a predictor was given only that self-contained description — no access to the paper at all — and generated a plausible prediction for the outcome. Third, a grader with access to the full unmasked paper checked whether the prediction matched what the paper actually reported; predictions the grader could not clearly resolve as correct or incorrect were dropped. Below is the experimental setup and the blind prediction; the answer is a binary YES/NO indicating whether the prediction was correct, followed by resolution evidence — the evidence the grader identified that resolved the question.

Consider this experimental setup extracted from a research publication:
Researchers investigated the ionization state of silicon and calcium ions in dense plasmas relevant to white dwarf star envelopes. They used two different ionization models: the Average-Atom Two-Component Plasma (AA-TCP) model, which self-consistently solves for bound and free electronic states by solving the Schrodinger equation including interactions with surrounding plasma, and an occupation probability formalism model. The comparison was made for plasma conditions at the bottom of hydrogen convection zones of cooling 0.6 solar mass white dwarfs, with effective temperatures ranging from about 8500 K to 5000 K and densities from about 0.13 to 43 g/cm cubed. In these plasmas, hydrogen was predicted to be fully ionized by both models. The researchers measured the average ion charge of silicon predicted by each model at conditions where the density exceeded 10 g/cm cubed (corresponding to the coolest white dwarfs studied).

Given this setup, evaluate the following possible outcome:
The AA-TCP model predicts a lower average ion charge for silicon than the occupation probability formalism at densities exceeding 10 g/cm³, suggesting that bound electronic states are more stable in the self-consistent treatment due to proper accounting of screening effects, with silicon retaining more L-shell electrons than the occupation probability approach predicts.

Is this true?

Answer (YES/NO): NO